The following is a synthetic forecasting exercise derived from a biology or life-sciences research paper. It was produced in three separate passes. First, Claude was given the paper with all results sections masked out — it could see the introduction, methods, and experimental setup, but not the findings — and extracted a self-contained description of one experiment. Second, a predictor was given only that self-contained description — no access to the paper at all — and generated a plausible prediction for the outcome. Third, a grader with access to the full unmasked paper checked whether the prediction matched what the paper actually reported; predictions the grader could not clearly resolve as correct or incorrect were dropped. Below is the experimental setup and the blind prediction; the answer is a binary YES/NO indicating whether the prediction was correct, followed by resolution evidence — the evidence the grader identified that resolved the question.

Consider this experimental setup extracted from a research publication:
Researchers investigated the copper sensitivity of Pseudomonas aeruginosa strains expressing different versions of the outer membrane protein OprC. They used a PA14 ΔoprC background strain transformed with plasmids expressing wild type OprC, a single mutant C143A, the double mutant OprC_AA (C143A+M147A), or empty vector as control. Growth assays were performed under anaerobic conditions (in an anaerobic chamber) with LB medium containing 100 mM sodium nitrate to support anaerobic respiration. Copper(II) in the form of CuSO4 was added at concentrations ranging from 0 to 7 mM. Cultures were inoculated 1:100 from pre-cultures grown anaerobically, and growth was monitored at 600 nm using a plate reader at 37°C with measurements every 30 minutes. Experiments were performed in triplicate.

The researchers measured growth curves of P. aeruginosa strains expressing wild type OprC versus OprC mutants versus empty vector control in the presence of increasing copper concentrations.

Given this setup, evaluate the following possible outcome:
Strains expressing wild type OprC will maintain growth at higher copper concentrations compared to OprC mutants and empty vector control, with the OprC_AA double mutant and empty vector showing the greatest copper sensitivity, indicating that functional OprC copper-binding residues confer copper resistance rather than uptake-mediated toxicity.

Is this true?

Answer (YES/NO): NO